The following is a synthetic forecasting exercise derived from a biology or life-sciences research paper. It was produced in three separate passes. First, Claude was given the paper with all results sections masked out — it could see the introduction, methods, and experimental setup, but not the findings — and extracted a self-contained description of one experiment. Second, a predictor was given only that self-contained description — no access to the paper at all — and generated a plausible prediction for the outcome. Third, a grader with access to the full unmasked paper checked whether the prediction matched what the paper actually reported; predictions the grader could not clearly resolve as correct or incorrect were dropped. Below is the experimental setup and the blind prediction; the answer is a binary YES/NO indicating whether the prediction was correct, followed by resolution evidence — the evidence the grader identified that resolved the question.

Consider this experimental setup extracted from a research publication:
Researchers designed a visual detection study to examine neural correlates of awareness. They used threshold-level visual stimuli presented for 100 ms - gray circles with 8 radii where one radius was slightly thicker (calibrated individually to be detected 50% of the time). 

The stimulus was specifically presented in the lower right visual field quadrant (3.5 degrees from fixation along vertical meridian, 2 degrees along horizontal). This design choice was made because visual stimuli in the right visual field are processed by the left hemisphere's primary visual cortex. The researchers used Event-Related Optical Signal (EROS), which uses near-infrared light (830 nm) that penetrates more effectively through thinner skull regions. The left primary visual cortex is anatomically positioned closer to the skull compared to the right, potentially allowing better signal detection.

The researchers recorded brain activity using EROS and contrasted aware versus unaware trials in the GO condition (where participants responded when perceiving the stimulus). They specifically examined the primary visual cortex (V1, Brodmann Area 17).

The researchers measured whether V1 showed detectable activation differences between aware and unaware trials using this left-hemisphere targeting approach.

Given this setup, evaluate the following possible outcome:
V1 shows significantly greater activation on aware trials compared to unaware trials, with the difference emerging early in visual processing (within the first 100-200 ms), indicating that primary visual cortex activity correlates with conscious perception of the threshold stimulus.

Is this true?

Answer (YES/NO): NO